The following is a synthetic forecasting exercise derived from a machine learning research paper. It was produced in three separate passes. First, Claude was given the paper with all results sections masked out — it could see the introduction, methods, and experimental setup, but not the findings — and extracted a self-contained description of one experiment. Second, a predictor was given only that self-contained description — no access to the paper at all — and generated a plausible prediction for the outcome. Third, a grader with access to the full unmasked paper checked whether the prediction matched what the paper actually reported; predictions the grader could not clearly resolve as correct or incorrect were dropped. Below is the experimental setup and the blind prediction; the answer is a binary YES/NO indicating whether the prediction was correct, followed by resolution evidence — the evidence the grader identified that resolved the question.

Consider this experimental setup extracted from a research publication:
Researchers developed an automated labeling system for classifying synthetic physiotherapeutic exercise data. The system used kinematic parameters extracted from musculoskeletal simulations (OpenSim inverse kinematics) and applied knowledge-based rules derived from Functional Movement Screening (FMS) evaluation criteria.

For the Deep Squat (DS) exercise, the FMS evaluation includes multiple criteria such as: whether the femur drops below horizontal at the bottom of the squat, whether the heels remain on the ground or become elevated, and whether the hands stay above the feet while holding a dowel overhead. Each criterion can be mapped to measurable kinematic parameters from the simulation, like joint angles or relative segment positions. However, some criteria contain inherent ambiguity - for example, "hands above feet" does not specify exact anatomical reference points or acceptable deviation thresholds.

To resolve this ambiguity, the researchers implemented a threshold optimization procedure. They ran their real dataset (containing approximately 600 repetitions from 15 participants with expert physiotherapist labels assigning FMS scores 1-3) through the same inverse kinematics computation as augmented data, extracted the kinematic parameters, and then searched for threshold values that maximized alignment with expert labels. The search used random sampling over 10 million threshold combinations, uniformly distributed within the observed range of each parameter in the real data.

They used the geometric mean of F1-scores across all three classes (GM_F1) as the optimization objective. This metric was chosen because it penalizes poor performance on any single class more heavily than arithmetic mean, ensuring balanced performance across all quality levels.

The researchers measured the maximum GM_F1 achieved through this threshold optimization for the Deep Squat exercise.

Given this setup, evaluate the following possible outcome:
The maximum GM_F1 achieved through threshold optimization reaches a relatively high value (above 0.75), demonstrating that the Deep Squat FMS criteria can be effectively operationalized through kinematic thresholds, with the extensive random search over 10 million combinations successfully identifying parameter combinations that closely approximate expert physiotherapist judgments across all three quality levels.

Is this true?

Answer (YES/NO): YES